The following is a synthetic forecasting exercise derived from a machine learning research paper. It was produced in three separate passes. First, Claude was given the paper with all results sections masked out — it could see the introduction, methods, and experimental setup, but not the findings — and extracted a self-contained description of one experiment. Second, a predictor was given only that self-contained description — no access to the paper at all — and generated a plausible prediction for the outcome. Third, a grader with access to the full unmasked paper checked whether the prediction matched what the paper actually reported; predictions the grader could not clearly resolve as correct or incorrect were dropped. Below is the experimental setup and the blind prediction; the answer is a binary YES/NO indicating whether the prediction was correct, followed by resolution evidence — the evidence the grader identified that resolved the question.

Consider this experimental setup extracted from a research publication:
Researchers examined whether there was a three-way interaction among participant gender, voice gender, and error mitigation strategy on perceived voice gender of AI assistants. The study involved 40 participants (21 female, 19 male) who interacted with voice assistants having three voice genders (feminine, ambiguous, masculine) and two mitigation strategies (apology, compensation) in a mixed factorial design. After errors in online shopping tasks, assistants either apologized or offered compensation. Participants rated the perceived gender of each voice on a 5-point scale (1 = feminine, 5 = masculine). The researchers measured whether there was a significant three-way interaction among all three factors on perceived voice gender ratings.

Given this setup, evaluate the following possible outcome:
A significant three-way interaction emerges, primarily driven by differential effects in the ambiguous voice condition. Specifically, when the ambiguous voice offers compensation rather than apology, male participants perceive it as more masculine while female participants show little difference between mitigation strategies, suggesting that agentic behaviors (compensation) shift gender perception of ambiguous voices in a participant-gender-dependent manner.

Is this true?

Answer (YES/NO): NO